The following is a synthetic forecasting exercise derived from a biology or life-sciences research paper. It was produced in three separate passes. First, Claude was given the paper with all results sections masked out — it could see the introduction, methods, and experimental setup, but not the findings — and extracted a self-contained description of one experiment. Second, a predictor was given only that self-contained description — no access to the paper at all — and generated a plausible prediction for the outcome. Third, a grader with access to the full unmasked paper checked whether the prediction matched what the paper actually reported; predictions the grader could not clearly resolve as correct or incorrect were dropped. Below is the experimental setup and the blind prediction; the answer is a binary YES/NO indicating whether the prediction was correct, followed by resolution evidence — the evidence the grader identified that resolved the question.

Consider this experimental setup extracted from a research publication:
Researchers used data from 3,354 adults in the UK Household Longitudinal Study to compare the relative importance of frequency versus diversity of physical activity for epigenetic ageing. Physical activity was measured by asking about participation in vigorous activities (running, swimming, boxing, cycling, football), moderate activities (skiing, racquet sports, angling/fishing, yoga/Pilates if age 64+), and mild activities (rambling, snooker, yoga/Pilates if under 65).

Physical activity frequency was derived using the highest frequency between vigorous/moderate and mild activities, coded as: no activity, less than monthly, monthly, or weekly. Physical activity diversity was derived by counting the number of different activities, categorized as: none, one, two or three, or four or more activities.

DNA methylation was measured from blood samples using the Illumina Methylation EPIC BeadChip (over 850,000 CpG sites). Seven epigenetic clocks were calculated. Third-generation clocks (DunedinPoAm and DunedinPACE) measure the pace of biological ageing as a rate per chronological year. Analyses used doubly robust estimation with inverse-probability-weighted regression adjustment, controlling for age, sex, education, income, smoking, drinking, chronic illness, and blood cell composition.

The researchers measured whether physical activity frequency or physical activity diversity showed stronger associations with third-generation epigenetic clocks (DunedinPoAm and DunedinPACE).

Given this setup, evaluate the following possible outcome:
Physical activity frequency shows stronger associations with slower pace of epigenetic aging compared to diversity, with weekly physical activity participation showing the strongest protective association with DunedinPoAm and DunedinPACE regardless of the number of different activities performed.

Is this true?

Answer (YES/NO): NO